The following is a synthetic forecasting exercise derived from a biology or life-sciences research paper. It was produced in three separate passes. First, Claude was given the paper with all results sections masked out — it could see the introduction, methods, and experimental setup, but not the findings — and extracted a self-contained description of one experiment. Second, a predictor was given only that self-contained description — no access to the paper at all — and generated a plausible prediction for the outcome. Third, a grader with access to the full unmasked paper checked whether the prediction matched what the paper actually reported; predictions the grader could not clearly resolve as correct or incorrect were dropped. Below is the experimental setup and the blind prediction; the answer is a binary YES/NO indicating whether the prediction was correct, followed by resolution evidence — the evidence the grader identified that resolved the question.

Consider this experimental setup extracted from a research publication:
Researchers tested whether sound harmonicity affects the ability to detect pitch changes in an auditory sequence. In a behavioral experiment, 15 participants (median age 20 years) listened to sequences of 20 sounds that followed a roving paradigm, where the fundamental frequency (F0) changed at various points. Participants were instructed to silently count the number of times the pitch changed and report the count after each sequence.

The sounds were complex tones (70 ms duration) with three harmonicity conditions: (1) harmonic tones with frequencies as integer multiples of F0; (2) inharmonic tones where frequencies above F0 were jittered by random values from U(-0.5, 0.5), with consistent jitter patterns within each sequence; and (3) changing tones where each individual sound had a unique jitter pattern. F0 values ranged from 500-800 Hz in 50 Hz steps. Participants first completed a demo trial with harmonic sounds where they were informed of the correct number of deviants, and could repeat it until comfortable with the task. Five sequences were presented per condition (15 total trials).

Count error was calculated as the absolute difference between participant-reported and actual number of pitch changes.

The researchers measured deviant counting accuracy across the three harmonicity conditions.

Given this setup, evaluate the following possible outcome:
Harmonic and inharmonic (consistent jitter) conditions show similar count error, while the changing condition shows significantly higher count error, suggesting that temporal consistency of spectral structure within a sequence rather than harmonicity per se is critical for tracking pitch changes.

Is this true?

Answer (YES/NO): YES